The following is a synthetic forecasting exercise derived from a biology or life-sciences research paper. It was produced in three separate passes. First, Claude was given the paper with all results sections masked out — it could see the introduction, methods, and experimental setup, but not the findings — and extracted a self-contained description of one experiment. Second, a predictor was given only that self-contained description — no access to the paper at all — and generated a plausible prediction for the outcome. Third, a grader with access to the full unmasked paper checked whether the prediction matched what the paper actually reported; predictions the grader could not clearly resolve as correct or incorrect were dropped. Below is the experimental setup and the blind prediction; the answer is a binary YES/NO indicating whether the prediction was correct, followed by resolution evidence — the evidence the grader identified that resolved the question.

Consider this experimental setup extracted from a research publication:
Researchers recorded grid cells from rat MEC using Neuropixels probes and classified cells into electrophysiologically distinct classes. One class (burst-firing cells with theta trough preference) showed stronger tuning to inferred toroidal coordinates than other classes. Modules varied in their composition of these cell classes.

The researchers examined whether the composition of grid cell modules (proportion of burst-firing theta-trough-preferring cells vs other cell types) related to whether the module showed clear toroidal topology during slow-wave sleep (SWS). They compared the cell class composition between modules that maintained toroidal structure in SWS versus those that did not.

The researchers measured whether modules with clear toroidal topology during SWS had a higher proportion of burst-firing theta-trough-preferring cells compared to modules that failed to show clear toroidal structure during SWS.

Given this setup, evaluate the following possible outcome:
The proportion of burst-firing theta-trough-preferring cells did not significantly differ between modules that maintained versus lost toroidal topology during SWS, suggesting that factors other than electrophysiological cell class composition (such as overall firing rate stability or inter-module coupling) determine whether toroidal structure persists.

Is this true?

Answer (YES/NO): NO